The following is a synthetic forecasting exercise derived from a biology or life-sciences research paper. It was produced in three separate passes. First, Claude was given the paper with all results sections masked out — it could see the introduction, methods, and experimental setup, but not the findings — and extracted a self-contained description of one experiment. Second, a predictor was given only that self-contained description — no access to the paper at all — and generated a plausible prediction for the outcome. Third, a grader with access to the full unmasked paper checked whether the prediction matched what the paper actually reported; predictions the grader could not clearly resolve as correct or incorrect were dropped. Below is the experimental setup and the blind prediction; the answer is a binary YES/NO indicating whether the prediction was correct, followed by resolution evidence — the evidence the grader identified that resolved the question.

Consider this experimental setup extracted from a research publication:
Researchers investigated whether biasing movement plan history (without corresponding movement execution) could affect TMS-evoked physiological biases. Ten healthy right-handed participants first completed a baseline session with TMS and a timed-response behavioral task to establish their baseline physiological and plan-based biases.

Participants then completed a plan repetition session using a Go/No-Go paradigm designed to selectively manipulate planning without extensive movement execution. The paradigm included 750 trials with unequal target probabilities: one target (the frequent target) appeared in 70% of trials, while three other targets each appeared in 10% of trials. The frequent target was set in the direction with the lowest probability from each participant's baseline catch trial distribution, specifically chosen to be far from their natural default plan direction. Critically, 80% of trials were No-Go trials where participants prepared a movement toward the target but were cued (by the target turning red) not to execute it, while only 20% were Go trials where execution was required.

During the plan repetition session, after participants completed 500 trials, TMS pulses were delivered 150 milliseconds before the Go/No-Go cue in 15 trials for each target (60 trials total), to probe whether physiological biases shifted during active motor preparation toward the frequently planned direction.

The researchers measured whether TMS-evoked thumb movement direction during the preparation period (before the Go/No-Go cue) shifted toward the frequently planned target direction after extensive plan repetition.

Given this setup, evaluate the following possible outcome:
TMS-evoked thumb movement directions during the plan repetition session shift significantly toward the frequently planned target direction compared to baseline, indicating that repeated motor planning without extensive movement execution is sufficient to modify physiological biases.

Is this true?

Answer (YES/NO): NO